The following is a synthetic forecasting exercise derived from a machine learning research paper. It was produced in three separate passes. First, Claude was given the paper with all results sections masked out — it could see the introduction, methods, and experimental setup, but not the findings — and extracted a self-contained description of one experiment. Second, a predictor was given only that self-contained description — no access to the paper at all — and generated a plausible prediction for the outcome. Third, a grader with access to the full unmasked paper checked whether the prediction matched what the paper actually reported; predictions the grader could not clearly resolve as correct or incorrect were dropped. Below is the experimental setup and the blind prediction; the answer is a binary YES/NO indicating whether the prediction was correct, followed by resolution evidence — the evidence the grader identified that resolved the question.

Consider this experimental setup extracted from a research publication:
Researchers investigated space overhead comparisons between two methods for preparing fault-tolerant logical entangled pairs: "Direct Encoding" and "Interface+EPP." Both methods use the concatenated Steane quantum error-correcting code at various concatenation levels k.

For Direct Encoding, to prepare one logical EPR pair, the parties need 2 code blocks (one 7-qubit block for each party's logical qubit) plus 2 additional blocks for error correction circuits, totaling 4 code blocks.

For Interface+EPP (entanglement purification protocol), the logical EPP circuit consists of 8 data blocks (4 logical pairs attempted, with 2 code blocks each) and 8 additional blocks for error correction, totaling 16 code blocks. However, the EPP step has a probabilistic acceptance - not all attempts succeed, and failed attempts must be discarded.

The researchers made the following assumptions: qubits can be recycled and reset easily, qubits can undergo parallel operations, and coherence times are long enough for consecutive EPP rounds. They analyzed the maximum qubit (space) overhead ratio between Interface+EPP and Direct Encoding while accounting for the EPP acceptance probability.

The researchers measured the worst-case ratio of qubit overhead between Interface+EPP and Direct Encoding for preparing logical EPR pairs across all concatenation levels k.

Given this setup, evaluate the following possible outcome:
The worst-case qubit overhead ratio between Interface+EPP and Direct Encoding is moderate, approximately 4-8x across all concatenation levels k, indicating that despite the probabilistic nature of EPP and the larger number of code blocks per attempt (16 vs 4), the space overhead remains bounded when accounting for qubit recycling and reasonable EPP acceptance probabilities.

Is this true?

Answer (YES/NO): YES